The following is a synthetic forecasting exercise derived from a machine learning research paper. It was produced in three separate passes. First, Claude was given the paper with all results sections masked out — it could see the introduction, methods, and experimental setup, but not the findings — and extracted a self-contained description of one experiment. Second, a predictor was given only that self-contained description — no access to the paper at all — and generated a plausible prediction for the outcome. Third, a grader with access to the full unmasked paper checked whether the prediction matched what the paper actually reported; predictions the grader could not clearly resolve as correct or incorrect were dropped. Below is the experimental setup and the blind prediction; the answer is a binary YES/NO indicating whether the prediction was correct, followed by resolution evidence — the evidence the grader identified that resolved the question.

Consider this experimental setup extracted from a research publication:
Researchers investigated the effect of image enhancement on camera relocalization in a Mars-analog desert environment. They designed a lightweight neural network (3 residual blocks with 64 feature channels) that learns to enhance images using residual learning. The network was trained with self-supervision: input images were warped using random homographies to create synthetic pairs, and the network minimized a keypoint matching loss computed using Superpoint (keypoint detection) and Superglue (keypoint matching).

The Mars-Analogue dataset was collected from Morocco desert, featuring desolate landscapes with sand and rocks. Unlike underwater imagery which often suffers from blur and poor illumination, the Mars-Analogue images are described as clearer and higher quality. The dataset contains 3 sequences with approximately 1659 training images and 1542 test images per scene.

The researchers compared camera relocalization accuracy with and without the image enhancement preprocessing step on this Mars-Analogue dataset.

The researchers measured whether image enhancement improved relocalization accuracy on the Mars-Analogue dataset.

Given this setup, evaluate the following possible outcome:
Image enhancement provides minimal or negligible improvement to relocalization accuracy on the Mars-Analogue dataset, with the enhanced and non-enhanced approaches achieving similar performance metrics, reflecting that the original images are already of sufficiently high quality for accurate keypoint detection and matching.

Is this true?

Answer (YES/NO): YES